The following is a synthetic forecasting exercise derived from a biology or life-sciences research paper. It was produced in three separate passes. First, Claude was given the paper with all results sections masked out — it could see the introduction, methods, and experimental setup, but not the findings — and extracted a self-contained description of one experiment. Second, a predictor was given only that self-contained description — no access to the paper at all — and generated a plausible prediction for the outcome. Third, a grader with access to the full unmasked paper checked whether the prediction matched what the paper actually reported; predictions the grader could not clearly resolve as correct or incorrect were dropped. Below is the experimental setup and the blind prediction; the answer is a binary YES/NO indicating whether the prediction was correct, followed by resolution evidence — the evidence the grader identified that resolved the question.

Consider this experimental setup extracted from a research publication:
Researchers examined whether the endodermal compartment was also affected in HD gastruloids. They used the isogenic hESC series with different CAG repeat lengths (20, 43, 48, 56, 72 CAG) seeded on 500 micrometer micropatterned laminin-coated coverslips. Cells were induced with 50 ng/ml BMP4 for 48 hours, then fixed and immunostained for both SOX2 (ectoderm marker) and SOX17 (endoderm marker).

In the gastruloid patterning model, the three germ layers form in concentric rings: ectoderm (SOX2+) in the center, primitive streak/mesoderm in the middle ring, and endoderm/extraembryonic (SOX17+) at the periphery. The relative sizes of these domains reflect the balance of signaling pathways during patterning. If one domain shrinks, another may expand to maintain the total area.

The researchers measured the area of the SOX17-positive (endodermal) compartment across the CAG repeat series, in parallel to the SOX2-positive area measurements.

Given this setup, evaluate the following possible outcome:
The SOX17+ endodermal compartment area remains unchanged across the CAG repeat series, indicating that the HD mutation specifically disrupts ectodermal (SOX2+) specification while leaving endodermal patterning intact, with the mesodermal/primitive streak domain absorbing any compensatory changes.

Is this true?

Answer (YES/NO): NO